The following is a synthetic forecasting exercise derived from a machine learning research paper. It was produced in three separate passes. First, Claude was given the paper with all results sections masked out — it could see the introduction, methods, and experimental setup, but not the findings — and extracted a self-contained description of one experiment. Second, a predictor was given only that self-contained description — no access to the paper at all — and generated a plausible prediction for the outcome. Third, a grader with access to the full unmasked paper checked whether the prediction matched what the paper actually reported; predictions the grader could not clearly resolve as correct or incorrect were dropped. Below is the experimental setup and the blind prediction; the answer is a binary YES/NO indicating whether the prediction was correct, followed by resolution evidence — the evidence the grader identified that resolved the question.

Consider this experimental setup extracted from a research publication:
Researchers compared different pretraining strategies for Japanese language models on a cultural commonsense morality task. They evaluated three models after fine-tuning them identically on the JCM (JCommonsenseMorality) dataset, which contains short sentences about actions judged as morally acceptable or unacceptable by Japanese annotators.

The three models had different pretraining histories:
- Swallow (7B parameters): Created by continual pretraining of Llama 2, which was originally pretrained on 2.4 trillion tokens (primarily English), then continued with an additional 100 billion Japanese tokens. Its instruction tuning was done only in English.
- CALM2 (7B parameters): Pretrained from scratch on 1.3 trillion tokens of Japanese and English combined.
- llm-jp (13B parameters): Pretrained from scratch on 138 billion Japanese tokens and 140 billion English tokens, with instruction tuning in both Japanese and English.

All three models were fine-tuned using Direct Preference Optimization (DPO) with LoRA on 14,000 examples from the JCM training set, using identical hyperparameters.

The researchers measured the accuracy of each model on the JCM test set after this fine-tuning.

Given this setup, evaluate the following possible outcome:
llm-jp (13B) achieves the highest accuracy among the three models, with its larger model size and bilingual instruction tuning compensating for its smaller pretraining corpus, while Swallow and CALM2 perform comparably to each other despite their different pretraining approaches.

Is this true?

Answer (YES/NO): NO